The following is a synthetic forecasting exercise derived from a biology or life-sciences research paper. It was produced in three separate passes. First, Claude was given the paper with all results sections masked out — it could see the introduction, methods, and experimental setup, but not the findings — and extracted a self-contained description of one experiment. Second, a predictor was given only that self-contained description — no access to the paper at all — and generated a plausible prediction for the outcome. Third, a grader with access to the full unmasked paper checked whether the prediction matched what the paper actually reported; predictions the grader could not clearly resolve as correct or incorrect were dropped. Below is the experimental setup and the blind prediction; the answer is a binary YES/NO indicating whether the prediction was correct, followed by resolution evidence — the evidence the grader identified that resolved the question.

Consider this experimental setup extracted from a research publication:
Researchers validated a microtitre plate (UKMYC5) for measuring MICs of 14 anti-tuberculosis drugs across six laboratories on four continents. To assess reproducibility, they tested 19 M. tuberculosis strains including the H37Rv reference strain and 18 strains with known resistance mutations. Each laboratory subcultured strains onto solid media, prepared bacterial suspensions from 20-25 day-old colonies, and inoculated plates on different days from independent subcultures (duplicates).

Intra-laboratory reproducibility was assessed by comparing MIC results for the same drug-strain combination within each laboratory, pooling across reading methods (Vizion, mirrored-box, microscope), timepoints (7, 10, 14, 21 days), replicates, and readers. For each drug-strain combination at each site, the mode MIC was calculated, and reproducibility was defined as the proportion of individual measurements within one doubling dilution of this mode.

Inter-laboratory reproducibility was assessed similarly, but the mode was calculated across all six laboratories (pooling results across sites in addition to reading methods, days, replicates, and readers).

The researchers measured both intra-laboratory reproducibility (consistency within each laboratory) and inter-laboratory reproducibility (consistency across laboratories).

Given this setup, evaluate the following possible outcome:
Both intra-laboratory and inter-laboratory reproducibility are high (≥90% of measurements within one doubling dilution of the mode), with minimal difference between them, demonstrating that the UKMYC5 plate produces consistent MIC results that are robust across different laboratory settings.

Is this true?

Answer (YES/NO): NO